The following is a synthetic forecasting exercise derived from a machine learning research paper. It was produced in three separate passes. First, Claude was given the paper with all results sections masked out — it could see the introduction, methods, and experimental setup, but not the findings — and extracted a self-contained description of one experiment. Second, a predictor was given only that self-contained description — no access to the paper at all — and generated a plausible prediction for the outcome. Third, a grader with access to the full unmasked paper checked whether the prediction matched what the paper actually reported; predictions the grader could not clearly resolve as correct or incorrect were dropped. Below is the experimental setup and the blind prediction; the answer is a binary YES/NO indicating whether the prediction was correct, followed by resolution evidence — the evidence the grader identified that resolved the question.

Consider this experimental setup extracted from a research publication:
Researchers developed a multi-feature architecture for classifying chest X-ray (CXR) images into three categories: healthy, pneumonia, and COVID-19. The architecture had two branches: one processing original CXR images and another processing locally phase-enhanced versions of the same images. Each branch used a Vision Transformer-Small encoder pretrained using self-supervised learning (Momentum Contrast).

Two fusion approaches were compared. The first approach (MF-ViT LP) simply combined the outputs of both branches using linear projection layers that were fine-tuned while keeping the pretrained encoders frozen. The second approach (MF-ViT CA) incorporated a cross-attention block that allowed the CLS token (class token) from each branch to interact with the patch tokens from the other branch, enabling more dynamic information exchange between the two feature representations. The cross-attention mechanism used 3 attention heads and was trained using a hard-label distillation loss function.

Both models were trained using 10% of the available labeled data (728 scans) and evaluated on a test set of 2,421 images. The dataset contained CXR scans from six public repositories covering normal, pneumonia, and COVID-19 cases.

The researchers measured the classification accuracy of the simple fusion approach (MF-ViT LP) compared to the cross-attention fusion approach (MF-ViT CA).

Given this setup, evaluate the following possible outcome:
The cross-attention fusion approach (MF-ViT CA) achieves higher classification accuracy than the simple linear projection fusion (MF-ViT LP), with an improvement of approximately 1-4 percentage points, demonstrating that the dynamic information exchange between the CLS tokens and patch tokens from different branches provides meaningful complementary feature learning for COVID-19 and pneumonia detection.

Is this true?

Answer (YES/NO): YES